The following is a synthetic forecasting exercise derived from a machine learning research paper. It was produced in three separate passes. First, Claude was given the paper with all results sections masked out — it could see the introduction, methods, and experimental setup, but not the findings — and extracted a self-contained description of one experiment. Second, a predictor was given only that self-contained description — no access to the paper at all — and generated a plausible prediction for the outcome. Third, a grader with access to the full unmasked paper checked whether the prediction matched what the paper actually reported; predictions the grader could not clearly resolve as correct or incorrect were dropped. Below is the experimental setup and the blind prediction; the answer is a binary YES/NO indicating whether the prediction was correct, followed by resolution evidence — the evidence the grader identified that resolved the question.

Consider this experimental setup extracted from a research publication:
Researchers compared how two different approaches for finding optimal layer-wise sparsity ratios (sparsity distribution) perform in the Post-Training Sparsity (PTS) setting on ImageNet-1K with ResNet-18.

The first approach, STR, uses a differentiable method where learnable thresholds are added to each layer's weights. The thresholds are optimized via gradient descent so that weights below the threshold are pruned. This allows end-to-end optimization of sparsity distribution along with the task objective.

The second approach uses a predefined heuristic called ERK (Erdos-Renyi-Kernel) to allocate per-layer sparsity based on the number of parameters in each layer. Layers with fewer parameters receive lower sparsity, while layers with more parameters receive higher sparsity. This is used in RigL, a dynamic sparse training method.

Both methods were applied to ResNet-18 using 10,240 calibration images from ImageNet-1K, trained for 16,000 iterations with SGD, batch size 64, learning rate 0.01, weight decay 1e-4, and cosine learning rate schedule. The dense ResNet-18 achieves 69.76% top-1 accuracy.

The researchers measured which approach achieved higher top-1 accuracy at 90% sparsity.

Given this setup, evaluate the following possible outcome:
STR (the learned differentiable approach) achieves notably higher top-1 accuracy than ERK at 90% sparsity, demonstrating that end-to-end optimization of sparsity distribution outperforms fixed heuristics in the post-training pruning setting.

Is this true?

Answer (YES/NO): NO